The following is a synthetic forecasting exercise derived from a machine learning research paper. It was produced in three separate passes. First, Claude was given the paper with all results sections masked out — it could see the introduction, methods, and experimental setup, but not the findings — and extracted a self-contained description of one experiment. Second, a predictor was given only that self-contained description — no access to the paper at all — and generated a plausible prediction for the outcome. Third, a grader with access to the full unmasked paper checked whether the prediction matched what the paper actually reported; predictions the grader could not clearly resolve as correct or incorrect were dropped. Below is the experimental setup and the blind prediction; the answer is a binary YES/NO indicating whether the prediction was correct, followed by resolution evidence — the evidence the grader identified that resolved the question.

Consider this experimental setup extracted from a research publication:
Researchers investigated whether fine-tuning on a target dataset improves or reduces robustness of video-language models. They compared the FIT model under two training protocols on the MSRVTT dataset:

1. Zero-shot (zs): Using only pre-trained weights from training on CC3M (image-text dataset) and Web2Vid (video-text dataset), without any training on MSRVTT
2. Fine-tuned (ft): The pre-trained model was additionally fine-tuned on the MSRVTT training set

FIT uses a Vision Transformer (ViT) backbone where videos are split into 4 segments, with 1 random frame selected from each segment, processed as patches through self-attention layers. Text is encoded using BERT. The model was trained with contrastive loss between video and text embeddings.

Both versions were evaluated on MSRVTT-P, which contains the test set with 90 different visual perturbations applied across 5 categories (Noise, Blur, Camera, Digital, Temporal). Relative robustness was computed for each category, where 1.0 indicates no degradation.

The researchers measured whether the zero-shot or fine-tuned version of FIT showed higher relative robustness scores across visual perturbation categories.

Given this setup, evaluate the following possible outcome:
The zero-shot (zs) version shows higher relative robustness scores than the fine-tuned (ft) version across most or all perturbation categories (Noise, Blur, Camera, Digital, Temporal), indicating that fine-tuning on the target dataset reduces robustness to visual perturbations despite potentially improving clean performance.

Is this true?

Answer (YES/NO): YES